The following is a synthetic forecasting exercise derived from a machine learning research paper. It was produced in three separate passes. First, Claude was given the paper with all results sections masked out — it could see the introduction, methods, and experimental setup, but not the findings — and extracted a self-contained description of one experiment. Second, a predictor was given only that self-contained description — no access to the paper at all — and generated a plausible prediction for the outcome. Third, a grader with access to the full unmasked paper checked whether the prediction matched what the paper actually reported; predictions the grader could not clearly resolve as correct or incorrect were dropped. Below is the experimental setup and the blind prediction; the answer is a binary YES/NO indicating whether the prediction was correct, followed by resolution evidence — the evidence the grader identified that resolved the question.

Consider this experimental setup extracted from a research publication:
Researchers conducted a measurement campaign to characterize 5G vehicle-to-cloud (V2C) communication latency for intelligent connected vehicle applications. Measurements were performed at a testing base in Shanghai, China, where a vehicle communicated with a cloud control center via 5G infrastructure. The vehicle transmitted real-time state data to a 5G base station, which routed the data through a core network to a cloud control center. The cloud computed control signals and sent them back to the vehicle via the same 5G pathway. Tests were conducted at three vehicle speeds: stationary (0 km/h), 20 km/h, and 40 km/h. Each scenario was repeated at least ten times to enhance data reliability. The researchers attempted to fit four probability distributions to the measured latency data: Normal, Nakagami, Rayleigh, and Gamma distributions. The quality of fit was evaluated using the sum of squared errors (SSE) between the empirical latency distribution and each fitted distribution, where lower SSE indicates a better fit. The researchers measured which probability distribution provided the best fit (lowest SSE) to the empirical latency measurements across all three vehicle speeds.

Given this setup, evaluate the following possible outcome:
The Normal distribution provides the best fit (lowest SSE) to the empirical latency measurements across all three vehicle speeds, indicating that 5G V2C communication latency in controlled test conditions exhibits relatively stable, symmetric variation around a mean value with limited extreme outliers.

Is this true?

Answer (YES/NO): NO